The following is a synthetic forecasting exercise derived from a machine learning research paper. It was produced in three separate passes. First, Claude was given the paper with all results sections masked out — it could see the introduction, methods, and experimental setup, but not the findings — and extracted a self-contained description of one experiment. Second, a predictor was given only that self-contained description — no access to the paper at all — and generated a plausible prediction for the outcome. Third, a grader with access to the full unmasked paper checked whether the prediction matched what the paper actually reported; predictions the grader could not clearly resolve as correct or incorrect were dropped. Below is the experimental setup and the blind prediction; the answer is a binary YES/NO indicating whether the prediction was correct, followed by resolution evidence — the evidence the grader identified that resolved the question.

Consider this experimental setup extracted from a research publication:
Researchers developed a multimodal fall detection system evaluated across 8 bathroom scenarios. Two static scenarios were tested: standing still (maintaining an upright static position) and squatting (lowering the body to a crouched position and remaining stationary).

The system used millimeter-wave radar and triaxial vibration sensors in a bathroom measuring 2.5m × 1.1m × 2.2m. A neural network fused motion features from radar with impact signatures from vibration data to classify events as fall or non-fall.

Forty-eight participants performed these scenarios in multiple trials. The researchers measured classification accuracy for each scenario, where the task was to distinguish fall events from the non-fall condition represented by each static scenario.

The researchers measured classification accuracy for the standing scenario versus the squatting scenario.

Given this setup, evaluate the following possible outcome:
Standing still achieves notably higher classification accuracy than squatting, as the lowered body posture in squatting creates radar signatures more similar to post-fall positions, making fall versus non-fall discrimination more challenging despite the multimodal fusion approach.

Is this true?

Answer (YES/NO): NO